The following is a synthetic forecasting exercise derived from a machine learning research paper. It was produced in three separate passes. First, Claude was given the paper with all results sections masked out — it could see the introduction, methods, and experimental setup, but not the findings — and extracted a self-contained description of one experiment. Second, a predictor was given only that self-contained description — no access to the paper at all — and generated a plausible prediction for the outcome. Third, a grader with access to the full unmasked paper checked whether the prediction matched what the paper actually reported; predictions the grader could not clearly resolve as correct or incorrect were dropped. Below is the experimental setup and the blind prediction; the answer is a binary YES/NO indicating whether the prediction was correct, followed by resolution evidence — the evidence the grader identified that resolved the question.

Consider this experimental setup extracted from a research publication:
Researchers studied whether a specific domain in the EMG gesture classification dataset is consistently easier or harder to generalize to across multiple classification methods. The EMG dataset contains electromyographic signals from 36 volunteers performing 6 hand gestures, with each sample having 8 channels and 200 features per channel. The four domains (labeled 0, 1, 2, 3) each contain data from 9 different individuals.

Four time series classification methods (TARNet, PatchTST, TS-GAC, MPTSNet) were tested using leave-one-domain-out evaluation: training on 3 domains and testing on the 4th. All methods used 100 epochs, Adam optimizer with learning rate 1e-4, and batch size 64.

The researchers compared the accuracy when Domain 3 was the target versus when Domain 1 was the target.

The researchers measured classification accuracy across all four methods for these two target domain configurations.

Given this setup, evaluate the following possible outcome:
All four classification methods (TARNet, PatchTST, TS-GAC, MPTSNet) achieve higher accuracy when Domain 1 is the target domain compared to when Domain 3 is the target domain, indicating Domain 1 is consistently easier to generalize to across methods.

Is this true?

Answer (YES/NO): NO